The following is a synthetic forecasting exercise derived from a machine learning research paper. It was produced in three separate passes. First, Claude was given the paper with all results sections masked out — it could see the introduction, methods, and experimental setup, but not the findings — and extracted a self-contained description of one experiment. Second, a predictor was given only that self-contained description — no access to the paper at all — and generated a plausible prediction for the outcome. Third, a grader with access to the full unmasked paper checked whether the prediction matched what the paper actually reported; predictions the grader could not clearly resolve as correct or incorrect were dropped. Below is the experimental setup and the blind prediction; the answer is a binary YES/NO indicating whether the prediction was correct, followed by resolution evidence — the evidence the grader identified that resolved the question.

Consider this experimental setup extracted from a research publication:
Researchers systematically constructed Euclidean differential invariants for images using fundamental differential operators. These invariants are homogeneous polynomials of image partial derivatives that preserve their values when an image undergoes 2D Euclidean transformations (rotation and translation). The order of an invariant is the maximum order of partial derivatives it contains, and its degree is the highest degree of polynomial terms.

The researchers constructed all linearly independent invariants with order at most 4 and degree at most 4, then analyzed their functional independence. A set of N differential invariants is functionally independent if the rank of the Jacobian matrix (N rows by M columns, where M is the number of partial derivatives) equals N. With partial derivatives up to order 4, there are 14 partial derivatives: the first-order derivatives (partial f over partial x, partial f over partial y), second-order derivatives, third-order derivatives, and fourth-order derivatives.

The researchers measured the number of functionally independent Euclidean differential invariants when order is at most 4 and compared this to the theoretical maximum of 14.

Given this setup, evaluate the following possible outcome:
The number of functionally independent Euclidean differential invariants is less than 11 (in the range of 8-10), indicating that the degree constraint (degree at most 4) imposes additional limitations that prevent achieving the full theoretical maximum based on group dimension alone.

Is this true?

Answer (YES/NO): NO